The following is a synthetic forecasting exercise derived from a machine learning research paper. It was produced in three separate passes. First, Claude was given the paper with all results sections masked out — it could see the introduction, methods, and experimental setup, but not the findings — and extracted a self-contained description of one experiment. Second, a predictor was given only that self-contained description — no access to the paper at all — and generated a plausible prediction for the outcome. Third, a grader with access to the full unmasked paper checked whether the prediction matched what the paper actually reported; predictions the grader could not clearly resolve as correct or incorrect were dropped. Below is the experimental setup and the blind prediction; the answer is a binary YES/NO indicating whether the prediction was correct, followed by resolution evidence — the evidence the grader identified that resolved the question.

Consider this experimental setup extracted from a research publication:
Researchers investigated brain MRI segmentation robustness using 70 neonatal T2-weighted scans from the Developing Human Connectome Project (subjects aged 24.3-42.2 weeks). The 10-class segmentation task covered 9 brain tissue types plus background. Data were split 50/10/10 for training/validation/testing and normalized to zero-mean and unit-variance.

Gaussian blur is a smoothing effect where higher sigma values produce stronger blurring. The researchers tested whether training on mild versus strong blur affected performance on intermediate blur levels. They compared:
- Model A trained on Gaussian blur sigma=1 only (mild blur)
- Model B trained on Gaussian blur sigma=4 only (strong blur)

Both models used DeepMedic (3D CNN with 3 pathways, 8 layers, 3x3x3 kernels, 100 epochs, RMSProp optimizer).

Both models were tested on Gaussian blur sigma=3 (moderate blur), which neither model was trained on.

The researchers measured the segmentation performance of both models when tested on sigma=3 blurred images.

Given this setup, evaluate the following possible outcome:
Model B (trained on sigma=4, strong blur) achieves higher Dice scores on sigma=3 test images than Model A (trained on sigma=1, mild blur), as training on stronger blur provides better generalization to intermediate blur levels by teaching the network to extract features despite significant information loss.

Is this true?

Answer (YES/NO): YES